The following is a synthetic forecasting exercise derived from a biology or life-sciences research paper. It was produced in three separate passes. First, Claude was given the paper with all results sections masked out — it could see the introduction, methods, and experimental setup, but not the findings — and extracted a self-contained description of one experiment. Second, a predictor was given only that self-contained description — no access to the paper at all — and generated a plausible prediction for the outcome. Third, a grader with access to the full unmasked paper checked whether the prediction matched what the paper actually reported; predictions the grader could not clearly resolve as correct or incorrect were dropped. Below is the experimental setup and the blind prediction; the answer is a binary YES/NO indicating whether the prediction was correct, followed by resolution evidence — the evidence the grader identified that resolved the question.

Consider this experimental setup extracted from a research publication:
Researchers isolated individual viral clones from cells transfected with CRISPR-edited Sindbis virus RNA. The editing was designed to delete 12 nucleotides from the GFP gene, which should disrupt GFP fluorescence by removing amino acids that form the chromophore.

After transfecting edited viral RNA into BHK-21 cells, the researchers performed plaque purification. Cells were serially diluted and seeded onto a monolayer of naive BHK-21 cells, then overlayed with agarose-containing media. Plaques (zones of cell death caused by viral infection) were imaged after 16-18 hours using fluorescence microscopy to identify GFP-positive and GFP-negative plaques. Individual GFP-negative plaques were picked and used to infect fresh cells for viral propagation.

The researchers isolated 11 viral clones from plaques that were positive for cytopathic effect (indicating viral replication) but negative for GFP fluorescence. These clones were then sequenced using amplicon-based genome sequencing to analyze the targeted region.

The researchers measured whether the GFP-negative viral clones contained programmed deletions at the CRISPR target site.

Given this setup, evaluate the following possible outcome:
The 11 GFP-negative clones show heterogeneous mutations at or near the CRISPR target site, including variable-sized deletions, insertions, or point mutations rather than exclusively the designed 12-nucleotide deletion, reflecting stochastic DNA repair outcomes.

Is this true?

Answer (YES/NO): NO